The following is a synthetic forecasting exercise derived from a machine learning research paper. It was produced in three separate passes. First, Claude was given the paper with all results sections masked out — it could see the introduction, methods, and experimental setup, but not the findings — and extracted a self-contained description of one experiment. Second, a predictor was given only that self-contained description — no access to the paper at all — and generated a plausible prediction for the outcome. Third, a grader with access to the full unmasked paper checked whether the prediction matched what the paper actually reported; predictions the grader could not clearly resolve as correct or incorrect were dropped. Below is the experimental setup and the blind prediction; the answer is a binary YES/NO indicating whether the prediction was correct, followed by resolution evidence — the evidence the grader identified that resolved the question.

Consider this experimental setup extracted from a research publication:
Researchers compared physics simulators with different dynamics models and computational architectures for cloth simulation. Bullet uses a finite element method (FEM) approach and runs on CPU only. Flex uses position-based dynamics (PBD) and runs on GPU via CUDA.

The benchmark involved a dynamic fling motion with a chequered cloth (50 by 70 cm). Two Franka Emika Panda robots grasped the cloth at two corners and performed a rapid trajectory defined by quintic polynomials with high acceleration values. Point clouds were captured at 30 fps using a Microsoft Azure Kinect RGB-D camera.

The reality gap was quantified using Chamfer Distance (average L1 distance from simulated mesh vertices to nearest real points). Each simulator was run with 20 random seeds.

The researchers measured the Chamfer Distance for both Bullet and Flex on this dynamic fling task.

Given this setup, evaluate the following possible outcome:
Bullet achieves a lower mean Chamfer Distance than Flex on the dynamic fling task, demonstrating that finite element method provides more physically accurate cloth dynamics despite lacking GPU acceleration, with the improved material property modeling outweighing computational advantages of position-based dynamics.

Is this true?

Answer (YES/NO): YES